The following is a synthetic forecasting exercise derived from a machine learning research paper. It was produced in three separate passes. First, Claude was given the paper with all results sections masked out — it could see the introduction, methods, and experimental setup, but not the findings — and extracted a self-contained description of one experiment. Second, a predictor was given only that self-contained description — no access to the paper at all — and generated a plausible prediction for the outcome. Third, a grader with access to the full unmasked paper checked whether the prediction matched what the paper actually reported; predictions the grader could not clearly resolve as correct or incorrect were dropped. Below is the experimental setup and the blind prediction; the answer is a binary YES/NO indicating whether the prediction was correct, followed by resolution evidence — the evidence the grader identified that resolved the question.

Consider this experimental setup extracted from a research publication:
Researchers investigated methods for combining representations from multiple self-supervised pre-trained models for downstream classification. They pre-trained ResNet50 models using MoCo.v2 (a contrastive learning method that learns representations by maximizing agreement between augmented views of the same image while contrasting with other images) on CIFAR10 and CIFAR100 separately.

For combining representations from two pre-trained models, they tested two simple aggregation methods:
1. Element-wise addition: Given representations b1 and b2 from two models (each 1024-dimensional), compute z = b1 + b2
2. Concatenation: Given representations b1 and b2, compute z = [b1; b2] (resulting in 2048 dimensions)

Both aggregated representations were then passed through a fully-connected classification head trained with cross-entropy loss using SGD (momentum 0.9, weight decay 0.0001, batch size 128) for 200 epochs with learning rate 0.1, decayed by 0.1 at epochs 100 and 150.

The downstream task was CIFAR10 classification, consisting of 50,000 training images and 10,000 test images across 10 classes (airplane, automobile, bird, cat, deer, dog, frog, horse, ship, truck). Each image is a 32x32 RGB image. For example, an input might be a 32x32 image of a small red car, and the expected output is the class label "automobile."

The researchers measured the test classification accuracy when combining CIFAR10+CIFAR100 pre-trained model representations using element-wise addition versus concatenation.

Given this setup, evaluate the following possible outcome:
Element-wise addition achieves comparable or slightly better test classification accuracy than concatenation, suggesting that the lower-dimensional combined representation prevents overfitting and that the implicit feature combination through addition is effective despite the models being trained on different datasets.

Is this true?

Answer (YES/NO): NO